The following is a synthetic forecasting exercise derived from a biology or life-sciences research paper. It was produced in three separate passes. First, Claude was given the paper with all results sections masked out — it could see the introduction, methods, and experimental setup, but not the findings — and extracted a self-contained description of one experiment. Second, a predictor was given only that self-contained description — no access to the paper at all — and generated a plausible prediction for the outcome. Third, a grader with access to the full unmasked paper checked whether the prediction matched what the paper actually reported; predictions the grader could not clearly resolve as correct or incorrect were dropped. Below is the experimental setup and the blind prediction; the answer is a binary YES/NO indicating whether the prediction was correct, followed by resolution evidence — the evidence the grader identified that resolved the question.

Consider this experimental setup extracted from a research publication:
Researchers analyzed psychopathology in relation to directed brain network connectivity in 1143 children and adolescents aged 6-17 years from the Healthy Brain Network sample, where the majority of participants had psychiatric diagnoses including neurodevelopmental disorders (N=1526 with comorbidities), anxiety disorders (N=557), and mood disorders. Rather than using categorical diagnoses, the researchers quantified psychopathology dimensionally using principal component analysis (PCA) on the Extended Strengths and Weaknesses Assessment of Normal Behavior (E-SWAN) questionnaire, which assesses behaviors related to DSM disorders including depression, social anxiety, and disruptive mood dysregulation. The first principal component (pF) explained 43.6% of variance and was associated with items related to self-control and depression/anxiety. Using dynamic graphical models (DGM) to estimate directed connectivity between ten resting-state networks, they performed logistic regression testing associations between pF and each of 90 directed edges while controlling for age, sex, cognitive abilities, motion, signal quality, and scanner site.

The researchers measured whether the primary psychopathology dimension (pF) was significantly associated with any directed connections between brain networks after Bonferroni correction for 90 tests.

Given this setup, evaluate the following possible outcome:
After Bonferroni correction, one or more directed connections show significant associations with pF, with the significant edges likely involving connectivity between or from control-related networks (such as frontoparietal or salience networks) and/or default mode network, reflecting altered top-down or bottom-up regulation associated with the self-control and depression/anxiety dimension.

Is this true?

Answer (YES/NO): NO